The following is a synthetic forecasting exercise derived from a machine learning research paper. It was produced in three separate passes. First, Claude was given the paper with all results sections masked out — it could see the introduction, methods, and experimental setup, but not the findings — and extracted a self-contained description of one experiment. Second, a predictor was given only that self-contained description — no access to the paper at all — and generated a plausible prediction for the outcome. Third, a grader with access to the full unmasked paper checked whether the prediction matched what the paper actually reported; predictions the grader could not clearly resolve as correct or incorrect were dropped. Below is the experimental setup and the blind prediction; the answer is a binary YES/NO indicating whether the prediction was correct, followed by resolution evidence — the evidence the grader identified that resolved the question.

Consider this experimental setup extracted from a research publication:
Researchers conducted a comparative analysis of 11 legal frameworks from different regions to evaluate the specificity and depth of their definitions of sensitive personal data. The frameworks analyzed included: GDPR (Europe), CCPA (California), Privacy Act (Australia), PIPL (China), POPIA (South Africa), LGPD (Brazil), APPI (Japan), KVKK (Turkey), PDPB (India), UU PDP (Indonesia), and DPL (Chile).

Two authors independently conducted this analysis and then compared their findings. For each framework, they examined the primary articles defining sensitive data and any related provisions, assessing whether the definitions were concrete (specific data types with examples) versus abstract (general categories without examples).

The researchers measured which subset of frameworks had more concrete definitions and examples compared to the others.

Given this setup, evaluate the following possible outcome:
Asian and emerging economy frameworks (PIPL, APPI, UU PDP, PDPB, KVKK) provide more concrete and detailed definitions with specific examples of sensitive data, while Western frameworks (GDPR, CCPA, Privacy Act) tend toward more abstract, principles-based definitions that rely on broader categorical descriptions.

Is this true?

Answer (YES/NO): NO